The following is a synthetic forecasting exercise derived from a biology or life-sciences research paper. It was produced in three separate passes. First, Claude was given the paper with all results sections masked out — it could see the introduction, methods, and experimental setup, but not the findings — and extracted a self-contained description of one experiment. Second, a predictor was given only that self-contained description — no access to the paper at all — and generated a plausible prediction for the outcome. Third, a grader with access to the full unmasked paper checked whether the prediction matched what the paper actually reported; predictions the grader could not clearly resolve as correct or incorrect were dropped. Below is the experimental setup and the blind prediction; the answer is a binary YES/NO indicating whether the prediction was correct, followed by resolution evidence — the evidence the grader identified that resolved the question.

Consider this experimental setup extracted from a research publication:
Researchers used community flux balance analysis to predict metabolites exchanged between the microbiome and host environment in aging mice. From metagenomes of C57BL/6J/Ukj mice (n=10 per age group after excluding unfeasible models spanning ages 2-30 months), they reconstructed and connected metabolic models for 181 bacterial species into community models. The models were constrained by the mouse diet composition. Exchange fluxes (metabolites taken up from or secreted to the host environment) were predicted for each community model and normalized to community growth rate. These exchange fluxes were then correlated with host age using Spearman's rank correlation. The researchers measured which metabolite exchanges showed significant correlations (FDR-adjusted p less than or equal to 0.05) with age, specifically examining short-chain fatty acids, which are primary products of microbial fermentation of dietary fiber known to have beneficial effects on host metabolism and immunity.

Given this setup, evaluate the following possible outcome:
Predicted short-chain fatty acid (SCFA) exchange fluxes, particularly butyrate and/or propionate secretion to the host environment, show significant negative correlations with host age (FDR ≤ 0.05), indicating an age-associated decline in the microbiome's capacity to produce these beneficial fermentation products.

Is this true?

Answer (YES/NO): YES